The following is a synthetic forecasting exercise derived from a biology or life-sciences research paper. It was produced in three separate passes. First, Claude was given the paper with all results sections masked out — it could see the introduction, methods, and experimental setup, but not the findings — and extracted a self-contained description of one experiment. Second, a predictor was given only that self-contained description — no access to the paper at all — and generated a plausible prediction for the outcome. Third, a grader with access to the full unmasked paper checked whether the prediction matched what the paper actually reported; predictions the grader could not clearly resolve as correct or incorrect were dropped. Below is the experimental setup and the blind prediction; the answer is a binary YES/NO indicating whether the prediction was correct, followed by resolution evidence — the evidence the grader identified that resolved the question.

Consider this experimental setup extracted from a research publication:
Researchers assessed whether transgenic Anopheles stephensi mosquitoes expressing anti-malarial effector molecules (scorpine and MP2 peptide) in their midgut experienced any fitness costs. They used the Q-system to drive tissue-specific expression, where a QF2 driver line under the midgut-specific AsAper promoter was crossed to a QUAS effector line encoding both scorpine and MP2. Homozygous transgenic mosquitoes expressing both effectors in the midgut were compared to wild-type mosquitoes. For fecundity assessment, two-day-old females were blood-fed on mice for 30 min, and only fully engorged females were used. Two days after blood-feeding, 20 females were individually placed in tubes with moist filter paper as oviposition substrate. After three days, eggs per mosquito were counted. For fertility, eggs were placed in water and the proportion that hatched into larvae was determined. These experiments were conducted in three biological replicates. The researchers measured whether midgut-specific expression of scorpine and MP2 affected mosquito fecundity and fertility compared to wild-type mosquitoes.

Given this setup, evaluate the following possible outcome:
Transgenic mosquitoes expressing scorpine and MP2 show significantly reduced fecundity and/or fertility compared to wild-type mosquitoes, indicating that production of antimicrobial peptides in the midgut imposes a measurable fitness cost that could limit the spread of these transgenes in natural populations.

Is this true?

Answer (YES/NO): NO